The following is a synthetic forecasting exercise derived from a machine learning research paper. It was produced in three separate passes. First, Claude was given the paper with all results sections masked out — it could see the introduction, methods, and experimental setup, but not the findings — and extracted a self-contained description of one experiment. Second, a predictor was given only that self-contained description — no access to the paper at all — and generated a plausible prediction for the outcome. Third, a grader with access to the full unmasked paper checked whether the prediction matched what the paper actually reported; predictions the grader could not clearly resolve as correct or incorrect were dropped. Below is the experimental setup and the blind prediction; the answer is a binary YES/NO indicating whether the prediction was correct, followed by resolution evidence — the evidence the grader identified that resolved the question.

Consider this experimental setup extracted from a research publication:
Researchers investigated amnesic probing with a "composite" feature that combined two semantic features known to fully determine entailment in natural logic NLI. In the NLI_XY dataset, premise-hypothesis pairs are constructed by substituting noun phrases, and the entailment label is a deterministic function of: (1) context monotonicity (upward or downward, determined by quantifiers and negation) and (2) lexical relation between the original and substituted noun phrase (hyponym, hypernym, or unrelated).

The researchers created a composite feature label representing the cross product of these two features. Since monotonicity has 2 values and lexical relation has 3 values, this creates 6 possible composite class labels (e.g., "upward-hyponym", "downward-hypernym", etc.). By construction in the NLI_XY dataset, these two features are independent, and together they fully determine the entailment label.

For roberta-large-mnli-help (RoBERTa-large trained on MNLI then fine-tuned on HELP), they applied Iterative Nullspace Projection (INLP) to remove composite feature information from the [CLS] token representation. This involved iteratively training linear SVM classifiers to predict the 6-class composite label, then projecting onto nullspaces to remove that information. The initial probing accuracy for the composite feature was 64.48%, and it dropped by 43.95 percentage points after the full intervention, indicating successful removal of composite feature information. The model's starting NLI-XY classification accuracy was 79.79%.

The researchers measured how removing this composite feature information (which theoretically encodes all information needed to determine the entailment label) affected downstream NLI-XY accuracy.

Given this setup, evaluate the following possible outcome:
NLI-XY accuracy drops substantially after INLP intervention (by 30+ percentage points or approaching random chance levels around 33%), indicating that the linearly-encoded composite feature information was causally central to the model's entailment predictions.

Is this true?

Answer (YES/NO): NO